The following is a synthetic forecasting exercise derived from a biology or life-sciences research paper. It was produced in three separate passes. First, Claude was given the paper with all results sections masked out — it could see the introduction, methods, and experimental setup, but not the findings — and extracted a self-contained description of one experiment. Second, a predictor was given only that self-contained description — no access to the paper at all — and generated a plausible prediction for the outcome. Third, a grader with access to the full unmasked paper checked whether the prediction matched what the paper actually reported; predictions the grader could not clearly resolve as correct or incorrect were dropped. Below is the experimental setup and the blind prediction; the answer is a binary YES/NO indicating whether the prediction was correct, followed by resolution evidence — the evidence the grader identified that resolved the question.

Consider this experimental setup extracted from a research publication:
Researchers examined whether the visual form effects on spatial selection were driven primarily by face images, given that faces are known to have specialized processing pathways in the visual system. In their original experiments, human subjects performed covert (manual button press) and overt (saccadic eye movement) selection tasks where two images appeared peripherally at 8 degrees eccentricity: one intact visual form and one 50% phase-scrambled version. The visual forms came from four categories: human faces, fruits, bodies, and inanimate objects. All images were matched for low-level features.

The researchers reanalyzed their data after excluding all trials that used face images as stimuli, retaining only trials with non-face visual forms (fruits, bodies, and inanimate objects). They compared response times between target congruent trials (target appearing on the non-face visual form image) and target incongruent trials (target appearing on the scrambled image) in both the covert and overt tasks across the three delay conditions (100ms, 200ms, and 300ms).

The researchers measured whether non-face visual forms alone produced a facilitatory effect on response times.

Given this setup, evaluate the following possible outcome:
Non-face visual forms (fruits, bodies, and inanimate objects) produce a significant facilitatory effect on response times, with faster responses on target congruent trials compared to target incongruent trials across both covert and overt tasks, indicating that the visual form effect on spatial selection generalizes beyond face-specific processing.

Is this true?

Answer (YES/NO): YES